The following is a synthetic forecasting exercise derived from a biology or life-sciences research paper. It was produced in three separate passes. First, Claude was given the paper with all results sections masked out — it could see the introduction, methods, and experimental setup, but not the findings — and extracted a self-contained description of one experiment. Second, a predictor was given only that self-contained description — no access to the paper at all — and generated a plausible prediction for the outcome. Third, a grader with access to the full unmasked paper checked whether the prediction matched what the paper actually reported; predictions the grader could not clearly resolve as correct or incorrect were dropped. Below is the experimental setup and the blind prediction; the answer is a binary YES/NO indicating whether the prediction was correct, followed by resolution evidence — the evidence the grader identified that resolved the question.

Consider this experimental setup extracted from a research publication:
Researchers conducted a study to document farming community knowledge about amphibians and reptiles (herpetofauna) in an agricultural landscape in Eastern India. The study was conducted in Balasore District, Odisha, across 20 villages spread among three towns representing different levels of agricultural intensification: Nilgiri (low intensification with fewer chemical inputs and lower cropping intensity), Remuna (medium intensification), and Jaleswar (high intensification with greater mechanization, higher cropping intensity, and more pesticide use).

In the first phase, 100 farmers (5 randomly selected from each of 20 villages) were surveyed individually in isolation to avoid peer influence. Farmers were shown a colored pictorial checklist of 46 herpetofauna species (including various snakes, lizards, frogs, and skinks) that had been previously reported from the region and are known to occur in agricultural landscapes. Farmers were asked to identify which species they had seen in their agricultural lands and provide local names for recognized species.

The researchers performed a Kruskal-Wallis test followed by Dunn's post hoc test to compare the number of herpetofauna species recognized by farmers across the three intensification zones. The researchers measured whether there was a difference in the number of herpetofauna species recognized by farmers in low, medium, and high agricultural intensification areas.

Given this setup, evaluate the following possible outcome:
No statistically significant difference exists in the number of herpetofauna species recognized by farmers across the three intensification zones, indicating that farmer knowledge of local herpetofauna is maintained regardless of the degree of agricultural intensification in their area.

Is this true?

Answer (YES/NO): NO